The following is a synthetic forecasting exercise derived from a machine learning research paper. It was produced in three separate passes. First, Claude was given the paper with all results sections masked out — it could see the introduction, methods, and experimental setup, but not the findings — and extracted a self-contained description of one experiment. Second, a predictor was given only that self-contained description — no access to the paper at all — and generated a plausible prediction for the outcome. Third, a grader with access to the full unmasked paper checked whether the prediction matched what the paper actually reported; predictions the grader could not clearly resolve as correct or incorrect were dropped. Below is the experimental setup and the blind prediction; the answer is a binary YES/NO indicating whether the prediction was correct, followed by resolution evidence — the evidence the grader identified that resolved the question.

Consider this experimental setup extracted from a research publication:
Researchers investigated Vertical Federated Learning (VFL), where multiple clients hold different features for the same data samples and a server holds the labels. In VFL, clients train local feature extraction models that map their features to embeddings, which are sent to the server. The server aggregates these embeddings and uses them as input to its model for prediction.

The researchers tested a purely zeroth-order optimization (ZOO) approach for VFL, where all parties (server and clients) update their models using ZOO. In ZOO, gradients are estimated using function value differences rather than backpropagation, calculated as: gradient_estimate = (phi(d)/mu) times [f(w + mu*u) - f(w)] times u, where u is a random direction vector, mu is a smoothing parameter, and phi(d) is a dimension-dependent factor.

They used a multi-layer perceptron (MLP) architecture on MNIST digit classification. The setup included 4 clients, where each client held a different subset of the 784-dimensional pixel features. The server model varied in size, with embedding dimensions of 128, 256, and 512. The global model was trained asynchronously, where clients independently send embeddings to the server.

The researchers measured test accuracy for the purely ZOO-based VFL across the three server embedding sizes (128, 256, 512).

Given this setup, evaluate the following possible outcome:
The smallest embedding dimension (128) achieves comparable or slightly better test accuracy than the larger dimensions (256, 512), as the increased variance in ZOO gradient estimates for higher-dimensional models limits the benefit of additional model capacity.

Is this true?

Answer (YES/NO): YES